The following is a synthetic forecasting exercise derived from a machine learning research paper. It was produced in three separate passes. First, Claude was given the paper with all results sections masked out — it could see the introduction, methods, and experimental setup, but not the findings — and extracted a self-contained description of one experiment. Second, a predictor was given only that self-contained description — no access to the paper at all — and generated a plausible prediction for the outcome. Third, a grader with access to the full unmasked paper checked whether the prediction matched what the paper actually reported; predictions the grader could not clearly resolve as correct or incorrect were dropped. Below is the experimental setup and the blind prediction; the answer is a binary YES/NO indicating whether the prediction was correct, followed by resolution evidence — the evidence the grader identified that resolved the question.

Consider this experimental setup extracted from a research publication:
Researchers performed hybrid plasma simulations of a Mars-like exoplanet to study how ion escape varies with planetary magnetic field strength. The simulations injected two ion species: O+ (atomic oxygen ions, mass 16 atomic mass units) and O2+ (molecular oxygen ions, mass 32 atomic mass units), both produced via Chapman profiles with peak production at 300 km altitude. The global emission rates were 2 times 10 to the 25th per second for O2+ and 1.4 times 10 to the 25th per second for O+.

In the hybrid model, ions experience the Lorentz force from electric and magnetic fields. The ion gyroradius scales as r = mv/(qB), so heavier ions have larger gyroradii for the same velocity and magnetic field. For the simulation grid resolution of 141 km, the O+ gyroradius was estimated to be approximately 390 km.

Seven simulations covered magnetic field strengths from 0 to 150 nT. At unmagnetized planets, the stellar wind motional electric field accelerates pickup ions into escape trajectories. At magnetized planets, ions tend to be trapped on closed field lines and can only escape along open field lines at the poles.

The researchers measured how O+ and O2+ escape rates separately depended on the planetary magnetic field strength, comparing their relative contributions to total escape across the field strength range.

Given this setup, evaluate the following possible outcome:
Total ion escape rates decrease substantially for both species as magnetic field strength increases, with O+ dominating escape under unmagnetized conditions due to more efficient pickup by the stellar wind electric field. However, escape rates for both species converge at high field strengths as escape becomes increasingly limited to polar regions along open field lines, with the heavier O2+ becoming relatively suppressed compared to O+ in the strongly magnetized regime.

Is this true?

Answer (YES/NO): NO